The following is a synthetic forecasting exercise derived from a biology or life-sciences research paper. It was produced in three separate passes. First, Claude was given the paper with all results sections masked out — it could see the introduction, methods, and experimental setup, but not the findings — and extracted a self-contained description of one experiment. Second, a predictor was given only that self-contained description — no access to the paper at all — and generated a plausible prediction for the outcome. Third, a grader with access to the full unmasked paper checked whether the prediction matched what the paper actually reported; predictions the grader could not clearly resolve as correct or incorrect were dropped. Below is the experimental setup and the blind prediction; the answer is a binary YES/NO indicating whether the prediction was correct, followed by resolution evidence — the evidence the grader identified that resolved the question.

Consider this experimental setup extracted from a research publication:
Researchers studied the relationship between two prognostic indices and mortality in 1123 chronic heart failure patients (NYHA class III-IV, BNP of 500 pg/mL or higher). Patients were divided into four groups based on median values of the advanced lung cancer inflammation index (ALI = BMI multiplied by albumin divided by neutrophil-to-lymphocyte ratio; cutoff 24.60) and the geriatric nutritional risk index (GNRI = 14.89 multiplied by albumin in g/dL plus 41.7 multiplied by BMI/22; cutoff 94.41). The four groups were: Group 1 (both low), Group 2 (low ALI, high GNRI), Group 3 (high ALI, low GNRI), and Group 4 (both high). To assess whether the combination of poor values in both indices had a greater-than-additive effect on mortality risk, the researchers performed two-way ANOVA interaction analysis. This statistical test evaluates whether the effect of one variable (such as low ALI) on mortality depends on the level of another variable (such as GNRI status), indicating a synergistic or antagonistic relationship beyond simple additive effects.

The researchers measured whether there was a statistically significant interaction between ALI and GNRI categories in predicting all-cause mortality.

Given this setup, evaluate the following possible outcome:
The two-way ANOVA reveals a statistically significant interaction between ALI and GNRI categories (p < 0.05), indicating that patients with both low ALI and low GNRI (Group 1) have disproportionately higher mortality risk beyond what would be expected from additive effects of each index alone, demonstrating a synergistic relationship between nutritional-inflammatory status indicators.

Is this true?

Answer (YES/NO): NO